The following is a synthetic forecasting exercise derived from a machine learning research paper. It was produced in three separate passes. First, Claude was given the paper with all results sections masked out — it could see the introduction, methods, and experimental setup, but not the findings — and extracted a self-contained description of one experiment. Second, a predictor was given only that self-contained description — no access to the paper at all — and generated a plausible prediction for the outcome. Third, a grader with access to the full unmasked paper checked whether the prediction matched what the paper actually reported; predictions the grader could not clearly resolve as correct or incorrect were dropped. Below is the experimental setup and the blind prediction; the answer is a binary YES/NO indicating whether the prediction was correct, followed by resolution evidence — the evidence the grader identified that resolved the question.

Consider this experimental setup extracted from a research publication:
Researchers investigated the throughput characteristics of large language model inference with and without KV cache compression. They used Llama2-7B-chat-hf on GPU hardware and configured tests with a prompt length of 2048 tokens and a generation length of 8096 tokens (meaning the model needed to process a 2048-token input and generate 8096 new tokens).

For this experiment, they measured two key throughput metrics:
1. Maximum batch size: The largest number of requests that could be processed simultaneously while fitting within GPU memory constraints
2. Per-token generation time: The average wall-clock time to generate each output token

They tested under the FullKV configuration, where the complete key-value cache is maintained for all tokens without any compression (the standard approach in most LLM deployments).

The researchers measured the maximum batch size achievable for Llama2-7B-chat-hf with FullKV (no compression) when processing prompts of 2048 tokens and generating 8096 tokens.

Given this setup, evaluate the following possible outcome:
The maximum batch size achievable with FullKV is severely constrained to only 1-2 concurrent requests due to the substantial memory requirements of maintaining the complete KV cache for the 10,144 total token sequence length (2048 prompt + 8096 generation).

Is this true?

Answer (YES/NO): NO